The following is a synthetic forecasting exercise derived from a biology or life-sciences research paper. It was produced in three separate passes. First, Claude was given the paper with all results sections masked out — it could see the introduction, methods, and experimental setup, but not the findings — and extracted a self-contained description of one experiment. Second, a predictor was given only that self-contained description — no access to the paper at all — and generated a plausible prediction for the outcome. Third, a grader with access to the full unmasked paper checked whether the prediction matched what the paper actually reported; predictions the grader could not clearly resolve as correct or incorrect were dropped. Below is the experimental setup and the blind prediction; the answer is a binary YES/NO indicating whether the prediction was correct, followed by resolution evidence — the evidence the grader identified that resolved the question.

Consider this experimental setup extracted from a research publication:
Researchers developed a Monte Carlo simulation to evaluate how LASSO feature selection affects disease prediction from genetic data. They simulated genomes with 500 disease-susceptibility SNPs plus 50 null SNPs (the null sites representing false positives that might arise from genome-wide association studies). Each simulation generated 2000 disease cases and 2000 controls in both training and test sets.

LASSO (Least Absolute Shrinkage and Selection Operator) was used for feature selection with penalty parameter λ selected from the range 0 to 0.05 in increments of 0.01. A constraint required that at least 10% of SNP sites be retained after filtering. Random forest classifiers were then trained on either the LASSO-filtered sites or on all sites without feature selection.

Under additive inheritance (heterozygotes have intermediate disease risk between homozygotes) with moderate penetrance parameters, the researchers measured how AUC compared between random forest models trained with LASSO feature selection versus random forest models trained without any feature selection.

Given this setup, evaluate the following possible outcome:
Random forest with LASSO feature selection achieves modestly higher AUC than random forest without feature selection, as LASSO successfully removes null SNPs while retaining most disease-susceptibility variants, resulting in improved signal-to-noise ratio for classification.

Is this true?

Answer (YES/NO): NO